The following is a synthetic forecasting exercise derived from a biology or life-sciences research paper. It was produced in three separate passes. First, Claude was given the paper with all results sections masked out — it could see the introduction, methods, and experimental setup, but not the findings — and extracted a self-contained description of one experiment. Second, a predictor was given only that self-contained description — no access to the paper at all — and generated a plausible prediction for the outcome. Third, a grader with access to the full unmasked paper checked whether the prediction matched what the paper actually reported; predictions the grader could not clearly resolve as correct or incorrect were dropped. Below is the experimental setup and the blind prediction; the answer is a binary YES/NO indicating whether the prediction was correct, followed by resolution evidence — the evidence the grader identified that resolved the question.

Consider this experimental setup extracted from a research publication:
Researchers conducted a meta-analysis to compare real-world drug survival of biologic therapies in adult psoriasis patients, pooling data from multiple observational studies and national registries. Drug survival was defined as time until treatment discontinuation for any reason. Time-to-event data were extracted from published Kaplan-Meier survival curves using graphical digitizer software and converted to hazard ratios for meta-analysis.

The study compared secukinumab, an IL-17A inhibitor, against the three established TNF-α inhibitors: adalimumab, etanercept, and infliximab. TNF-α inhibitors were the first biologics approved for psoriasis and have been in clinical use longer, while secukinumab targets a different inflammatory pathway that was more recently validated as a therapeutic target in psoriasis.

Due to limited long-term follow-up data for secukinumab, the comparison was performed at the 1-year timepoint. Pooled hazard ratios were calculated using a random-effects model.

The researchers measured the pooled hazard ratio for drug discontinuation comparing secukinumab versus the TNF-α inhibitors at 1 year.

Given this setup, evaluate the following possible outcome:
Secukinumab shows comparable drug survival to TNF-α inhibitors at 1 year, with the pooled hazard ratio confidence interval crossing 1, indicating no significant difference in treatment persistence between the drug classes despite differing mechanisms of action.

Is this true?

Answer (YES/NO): YES